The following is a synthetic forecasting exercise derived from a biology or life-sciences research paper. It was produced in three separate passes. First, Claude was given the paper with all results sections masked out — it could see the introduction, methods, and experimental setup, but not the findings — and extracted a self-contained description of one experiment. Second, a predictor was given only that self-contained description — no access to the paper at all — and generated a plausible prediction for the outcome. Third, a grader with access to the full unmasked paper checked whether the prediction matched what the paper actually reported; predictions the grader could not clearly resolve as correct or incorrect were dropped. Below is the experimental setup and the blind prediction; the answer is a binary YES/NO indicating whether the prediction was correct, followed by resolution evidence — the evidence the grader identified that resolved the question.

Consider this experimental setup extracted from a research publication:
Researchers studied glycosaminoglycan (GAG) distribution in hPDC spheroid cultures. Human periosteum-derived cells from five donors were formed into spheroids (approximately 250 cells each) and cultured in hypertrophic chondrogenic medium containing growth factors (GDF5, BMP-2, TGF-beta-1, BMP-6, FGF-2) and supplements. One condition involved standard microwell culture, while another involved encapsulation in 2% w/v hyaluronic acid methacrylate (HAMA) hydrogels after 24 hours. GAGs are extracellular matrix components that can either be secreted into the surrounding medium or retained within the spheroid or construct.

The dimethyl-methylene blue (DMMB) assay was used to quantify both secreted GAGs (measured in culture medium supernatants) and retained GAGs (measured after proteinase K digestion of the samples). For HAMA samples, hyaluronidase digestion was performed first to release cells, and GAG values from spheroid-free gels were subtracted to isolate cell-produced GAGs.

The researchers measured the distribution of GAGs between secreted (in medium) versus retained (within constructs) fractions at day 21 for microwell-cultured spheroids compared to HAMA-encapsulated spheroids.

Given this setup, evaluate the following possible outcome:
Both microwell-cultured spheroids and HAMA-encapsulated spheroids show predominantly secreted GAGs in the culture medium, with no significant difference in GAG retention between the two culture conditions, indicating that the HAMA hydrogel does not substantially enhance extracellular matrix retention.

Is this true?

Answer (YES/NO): NO